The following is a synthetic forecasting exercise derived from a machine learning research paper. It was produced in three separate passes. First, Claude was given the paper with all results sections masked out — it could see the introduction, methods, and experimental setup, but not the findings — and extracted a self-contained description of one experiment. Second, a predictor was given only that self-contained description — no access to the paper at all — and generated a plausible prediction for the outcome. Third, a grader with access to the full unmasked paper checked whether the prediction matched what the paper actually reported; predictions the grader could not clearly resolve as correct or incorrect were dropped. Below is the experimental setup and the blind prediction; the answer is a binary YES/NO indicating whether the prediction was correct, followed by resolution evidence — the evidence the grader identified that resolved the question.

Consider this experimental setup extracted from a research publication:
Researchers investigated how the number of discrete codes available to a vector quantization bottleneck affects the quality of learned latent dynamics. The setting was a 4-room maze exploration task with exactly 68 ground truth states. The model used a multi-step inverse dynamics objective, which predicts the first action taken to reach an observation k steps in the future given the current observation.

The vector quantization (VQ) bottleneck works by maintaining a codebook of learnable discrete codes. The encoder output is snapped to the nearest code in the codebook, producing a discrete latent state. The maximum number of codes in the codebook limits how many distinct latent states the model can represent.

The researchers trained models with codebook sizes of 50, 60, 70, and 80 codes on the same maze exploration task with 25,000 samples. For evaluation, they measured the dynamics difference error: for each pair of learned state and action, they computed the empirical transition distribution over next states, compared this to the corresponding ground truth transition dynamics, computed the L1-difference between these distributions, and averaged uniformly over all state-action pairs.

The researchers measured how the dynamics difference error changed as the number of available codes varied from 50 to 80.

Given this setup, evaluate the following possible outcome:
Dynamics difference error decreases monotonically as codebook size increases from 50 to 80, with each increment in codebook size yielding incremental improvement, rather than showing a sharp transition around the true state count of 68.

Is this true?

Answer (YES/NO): YES